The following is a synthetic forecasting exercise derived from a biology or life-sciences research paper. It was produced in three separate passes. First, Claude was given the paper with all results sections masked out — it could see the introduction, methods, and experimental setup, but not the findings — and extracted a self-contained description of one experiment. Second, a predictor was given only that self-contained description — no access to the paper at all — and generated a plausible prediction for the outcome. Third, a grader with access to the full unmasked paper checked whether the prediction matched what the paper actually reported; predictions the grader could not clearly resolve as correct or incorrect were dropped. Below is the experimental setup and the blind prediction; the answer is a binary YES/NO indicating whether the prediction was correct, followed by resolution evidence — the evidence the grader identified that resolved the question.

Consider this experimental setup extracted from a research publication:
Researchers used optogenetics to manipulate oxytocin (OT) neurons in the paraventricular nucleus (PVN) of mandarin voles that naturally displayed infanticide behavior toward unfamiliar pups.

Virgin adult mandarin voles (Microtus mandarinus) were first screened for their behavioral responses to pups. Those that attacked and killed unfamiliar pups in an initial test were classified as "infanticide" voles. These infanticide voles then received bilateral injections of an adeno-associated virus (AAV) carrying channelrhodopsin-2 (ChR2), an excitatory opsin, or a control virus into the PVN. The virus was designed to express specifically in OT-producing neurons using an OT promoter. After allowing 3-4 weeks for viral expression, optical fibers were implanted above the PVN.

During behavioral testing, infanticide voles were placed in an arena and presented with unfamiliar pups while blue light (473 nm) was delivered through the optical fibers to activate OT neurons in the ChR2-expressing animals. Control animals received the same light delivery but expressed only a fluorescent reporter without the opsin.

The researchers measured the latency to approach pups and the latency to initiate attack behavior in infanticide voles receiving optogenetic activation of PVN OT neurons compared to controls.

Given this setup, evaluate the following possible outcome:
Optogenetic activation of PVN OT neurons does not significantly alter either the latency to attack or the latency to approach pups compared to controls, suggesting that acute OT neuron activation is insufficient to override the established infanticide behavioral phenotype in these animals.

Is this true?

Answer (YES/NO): NO